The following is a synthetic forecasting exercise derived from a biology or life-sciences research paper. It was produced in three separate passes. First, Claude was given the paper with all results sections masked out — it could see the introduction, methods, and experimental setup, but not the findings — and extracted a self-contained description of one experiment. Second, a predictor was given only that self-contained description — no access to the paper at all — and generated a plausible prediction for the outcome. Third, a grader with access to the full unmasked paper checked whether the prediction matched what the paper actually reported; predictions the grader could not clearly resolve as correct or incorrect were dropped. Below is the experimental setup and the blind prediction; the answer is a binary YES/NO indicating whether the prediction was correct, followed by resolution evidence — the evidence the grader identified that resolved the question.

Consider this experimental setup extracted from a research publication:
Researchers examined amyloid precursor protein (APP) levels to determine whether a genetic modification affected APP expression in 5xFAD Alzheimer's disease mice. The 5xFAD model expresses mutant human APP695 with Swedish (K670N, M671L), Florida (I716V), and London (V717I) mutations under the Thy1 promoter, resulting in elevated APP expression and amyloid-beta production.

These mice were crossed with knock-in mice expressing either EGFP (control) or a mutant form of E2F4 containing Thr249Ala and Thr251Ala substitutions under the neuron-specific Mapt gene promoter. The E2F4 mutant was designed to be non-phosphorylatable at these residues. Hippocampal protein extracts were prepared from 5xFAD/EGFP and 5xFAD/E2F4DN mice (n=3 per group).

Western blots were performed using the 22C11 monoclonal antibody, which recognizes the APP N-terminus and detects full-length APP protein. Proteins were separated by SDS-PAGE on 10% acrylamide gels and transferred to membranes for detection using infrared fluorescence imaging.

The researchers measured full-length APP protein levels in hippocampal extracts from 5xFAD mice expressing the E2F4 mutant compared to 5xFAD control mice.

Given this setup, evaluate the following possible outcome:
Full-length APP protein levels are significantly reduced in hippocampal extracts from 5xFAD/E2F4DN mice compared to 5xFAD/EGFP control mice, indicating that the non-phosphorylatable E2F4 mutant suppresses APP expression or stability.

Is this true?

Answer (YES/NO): NO